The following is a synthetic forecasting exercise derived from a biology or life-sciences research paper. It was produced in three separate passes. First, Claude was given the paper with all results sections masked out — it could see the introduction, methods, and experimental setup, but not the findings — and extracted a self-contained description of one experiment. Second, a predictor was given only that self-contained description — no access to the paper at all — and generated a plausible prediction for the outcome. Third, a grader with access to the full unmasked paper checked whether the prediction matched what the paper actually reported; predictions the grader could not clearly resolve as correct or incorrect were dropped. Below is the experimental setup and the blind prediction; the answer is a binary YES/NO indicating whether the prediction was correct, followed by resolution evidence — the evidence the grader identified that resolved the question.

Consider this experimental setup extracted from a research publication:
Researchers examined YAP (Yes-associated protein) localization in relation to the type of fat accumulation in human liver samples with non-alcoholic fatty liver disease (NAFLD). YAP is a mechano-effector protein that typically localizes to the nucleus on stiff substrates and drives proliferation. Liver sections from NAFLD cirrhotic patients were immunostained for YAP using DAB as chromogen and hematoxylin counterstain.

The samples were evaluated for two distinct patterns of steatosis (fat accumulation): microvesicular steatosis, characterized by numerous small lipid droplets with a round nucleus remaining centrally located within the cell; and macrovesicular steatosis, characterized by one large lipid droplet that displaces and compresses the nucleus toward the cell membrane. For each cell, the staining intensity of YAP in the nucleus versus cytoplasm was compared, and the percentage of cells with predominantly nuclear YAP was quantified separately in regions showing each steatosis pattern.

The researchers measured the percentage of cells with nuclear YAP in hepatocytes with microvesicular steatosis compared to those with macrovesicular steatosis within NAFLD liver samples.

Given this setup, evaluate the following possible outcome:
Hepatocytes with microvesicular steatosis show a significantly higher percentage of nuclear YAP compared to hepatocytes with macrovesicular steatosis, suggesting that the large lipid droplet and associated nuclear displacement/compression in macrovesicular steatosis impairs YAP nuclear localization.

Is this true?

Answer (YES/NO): NO